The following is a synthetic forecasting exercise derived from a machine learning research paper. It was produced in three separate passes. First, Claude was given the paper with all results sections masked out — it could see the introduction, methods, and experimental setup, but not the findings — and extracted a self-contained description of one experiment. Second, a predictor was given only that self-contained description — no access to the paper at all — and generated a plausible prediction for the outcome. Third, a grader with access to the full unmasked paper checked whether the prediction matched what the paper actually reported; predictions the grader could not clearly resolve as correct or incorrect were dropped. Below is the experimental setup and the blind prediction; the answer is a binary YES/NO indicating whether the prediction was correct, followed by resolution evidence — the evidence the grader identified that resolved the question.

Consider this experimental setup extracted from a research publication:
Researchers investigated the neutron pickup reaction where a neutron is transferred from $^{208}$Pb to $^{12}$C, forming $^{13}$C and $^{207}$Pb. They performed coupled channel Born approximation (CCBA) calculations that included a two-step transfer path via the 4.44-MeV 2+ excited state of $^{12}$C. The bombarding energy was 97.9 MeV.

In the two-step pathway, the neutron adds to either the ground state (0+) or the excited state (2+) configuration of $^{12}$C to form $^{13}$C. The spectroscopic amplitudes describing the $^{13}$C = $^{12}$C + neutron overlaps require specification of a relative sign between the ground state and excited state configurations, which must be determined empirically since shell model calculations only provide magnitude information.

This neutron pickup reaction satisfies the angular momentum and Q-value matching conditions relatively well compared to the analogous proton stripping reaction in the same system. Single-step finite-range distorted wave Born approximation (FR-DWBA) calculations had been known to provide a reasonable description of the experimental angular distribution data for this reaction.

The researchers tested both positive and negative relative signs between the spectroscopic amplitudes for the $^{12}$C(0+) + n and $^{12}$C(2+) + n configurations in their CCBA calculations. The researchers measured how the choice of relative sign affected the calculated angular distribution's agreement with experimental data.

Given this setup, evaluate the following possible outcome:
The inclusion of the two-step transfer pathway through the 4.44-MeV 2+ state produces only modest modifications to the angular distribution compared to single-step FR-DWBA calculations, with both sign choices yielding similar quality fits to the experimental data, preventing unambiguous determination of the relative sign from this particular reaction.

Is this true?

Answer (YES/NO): NO